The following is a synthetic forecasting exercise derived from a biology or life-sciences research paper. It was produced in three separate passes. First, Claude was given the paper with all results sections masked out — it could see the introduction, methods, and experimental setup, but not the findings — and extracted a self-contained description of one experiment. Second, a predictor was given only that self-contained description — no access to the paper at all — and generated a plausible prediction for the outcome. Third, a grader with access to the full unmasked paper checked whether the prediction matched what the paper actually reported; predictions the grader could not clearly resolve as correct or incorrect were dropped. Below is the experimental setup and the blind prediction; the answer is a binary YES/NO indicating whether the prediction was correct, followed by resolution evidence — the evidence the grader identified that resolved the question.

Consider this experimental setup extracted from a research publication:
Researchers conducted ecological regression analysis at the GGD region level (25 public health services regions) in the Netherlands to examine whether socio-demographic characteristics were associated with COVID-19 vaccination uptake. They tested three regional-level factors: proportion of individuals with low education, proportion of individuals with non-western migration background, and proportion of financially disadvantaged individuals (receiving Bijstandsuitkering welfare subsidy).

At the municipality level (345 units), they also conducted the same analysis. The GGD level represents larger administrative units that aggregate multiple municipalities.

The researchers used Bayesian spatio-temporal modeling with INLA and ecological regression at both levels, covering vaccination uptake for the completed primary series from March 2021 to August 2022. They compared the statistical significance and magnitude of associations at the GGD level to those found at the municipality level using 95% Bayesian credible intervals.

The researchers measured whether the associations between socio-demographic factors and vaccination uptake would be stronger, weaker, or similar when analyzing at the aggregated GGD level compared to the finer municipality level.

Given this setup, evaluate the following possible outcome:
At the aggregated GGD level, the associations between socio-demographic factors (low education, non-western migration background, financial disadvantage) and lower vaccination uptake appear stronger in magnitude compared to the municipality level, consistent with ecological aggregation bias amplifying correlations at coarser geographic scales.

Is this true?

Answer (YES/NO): NO